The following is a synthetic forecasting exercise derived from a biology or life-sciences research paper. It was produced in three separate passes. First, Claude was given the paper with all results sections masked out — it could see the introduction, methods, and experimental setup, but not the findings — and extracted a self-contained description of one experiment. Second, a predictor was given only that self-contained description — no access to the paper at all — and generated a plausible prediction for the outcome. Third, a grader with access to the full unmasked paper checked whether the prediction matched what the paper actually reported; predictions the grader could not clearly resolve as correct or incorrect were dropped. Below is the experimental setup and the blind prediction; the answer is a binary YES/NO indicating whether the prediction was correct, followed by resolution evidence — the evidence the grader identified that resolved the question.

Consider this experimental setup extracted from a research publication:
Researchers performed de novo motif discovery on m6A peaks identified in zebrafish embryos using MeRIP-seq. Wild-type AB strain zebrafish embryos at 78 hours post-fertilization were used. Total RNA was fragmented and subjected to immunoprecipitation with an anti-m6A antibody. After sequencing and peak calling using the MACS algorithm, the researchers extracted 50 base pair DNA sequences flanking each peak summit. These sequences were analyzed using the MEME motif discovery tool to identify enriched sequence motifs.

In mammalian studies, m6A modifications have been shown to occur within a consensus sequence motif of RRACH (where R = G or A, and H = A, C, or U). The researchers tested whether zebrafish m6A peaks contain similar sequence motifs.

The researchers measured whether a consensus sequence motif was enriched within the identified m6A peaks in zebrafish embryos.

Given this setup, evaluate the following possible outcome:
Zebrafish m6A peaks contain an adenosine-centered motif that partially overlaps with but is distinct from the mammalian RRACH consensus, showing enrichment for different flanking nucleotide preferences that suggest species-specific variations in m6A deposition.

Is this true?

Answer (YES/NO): NO